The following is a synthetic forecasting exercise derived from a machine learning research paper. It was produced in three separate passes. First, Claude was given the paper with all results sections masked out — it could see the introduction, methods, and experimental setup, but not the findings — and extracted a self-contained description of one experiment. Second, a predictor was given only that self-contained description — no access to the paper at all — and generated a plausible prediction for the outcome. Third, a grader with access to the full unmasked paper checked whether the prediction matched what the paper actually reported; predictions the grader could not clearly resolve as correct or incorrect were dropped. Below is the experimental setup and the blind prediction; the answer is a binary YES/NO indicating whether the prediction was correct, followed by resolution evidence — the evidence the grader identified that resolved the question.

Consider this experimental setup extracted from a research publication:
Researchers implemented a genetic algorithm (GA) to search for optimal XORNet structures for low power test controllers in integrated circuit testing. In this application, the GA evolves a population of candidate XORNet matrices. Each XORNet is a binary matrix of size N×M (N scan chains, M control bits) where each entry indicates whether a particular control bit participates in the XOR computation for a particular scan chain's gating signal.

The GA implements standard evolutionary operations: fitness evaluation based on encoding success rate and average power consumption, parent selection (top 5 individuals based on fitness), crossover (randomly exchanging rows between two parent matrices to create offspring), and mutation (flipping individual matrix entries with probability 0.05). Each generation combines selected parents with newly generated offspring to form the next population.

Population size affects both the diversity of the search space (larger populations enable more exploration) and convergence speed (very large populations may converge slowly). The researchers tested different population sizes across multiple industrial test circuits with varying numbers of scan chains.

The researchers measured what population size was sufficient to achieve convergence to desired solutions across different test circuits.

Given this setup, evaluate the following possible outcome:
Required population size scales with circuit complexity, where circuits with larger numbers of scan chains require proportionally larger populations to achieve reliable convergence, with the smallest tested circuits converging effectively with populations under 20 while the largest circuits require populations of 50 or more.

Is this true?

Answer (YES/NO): NO